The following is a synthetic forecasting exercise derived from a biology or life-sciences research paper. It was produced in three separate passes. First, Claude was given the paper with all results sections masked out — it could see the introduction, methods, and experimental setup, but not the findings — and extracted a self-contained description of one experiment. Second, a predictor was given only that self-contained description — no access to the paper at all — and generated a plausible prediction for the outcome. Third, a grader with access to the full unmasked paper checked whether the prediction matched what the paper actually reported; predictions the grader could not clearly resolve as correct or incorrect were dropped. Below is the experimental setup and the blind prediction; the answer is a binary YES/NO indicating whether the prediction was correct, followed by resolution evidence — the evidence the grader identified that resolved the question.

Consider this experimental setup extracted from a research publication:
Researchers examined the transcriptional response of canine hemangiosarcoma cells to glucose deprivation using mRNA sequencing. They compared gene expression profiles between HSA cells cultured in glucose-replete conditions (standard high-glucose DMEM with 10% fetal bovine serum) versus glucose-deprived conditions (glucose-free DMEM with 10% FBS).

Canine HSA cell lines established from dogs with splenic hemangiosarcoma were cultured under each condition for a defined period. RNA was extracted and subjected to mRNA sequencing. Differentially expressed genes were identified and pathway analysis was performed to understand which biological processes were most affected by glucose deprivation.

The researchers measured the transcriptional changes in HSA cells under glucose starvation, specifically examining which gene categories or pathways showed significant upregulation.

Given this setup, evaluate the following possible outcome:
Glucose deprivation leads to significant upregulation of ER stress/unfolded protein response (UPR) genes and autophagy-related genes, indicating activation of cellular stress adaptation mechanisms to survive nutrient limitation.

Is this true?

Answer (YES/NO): NO